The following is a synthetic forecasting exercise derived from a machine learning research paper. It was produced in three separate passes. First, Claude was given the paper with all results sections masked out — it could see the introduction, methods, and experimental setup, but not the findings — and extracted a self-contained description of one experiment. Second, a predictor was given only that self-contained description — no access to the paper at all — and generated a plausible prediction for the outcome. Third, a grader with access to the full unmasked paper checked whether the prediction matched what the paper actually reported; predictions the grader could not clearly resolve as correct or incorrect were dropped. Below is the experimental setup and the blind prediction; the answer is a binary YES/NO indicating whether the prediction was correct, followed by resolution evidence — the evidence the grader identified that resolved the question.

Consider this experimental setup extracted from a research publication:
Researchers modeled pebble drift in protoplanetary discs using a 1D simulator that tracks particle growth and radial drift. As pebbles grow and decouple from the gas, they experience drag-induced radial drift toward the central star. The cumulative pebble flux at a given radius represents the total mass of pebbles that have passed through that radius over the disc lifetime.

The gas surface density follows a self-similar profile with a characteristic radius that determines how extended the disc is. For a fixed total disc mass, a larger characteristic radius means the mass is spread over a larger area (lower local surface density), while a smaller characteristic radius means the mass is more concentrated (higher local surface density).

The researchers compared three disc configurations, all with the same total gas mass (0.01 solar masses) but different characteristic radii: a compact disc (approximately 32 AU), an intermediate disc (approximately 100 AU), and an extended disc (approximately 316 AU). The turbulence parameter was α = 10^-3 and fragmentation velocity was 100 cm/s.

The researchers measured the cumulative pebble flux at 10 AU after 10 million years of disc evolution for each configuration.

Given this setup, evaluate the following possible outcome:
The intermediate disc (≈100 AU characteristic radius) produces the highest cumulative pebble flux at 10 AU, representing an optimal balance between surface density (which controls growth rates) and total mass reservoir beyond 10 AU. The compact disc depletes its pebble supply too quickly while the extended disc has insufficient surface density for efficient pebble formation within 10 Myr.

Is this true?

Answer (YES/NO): NO